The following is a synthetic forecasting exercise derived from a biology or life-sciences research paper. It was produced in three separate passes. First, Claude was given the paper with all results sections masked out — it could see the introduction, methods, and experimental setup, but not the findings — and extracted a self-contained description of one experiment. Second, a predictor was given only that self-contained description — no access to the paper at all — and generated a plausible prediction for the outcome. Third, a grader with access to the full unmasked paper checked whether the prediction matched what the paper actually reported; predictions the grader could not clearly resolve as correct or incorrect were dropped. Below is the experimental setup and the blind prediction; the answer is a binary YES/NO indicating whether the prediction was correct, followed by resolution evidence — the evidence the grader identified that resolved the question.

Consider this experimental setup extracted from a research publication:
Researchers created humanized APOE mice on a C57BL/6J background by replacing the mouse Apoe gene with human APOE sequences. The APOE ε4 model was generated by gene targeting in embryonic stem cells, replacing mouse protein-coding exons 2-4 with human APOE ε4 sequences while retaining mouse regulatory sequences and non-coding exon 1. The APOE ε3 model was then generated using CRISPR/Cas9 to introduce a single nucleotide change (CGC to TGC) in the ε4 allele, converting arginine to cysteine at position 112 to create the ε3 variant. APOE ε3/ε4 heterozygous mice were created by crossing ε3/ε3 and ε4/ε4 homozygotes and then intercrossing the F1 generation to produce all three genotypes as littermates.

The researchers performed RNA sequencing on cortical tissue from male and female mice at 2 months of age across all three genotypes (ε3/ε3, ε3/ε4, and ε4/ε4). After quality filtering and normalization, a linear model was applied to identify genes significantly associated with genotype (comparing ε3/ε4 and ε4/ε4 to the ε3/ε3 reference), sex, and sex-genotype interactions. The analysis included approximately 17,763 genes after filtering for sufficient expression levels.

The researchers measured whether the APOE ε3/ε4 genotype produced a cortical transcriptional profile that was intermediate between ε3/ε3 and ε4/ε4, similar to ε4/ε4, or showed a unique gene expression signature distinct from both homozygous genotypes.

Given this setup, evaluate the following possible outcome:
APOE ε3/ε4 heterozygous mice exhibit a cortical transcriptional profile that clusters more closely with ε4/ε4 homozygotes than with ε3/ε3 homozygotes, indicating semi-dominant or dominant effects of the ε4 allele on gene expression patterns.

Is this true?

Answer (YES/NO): NO